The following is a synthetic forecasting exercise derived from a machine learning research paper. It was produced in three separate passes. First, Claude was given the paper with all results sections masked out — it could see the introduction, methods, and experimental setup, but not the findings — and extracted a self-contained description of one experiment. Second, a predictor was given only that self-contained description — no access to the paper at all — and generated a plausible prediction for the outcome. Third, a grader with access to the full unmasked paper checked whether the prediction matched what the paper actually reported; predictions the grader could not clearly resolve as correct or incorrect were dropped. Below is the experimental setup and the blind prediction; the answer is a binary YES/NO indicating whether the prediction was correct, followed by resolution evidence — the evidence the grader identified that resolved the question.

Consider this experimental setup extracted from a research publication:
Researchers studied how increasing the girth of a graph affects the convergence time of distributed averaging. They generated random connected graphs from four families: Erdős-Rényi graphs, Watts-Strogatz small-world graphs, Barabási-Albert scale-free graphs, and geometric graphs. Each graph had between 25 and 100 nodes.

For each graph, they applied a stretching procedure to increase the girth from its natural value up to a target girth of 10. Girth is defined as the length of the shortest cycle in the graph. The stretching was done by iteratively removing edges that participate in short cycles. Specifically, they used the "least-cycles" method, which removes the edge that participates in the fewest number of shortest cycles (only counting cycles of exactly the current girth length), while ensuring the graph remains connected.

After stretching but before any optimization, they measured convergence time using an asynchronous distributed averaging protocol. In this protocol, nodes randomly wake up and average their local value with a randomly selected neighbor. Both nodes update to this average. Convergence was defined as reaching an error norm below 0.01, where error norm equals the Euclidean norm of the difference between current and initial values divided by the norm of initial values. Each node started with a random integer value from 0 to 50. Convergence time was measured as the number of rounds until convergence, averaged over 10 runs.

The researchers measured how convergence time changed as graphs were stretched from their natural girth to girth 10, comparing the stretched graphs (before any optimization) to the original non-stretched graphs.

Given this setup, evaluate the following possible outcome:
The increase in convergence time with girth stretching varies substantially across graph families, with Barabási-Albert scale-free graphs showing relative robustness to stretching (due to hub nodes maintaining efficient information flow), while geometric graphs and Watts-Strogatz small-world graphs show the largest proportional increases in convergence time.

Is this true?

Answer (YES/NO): NO